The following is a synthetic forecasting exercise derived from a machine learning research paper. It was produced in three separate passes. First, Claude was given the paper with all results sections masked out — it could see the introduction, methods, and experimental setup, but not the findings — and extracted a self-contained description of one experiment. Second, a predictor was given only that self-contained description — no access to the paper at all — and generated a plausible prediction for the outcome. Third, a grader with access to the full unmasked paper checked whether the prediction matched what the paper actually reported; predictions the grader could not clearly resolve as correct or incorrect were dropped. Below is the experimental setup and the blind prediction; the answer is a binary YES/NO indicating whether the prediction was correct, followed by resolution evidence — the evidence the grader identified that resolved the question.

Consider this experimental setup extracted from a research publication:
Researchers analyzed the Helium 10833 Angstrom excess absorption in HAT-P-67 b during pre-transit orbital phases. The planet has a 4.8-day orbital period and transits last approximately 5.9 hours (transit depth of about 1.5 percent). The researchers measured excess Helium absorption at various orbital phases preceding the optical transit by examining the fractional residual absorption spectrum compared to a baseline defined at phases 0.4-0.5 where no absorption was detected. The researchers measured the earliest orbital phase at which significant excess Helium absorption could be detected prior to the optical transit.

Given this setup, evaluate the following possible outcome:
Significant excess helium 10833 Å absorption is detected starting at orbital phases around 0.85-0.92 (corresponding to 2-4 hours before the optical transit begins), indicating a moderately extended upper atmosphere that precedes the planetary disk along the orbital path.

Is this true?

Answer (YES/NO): NO